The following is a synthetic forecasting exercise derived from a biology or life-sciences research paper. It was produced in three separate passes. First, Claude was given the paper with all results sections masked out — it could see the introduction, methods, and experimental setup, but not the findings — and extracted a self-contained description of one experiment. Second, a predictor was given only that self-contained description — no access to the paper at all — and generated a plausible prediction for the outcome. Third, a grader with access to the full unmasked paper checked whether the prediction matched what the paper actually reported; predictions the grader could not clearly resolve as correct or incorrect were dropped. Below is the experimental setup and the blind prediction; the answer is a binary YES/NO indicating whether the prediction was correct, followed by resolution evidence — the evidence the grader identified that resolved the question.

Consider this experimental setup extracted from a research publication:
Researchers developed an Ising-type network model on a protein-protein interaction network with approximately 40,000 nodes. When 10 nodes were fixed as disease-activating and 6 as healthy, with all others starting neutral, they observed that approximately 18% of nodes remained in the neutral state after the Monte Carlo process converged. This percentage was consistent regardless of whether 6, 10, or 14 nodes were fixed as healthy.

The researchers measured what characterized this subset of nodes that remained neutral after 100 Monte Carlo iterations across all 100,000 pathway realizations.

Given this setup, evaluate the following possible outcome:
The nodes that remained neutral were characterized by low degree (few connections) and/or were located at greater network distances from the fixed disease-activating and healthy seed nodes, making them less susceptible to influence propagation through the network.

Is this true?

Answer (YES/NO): YES